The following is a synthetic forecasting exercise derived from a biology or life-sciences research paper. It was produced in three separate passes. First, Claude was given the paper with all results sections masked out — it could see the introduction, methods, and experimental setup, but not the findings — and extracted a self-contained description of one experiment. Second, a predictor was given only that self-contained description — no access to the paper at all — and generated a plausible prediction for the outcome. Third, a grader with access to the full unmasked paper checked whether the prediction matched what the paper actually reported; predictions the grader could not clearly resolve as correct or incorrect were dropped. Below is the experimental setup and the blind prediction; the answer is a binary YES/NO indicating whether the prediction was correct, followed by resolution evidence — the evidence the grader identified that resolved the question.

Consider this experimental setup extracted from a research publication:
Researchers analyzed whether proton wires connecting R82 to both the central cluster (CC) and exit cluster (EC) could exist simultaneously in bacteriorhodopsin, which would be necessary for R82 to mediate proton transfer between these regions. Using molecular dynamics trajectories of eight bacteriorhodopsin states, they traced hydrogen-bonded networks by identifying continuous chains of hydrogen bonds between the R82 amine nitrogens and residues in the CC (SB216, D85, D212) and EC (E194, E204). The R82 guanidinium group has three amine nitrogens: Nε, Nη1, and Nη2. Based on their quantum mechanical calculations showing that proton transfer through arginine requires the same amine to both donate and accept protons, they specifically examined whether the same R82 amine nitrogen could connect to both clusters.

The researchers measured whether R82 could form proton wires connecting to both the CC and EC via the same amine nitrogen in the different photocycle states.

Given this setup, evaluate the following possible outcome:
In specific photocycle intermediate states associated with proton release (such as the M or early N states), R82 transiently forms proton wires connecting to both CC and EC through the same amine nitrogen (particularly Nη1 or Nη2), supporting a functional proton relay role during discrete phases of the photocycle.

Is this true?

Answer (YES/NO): NO